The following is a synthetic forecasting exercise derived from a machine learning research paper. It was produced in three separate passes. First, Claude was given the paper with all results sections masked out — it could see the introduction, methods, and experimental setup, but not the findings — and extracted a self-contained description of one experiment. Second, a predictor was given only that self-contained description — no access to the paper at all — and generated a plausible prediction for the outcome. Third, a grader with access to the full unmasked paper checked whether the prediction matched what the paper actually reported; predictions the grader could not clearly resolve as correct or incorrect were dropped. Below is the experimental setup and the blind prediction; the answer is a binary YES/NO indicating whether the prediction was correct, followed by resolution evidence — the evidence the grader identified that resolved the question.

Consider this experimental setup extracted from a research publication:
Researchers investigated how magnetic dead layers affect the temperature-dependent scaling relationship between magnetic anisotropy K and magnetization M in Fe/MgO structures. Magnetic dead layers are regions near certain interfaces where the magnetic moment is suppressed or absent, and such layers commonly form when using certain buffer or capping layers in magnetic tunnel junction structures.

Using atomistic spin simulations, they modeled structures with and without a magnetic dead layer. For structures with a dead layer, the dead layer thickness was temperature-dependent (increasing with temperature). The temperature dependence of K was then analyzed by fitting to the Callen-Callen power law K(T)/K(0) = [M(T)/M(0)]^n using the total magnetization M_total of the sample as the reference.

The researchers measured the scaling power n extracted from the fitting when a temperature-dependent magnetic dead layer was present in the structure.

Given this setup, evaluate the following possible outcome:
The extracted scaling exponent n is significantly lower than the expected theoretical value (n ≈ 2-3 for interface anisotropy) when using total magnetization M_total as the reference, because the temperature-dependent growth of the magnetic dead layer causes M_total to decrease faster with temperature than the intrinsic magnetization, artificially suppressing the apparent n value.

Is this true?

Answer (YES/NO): NO